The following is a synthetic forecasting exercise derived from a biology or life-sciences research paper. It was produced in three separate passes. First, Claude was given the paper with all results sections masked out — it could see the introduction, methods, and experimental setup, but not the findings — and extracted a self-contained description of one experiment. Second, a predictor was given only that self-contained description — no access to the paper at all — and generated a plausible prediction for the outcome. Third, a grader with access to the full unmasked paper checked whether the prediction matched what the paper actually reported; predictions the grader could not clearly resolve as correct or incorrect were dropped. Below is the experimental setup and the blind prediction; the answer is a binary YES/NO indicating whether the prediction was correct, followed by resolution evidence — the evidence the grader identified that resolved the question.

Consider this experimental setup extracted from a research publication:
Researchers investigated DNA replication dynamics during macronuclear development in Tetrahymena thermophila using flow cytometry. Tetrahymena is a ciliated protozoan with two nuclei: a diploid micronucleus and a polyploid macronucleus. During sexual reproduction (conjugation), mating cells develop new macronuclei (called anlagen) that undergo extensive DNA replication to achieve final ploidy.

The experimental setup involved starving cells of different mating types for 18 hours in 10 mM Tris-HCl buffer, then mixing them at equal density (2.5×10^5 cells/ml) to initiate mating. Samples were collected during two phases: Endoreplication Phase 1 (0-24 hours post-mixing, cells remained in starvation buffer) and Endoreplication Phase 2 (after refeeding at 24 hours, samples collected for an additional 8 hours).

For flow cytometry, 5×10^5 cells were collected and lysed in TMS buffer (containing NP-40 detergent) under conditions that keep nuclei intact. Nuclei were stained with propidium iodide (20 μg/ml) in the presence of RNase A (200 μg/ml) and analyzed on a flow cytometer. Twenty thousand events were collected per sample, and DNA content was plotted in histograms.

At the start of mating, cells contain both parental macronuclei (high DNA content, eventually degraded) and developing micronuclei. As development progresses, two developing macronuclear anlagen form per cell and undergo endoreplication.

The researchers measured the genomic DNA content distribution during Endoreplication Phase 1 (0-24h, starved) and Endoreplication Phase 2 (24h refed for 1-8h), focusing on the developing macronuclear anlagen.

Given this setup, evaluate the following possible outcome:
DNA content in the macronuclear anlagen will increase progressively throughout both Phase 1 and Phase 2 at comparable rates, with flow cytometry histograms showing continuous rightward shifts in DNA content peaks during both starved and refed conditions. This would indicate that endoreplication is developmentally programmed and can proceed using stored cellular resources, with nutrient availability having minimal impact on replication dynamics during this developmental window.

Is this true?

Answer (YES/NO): NO